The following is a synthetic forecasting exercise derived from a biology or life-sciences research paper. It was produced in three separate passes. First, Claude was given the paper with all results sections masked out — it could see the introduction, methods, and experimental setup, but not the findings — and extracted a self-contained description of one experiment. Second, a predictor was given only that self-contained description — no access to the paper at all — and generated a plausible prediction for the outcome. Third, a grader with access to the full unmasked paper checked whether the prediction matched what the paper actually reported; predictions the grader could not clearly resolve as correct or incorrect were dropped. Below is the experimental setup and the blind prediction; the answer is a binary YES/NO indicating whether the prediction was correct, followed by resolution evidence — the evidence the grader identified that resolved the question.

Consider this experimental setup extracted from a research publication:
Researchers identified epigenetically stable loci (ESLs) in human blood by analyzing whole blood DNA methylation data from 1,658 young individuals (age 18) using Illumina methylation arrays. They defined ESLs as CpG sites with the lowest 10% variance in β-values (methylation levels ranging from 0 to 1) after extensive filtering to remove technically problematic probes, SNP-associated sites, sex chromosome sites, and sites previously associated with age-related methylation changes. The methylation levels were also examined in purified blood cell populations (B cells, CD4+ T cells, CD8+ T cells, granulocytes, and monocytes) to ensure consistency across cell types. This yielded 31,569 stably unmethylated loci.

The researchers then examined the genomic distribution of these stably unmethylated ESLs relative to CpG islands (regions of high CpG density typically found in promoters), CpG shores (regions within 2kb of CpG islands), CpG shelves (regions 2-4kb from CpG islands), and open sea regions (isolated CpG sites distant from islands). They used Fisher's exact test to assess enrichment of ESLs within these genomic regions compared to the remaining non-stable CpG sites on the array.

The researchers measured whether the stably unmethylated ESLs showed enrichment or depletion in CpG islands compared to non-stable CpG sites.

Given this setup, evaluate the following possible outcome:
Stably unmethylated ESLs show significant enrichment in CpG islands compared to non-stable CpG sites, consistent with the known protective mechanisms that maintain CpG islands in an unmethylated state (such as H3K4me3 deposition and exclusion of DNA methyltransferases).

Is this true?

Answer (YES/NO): YES